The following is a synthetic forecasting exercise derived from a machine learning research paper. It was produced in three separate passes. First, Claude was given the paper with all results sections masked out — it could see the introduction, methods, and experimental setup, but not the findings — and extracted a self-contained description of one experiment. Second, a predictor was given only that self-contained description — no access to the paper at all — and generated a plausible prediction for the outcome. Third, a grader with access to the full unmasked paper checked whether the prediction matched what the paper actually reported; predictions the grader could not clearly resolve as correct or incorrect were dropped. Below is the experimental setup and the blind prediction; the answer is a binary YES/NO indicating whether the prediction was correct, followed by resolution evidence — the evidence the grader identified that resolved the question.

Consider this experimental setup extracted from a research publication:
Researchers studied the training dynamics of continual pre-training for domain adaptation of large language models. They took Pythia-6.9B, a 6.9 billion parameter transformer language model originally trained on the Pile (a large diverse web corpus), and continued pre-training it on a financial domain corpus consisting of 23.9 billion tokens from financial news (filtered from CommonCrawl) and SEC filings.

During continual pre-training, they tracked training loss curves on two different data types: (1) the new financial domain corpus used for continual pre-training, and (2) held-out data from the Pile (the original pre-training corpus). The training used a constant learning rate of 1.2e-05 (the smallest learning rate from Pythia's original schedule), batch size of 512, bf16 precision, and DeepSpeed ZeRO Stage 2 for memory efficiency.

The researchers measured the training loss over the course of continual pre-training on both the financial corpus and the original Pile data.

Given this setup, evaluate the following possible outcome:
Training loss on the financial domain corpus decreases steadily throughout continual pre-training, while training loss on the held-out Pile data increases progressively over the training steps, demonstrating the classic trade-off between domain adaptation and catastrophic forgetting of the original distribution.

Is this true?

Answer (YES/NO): NO